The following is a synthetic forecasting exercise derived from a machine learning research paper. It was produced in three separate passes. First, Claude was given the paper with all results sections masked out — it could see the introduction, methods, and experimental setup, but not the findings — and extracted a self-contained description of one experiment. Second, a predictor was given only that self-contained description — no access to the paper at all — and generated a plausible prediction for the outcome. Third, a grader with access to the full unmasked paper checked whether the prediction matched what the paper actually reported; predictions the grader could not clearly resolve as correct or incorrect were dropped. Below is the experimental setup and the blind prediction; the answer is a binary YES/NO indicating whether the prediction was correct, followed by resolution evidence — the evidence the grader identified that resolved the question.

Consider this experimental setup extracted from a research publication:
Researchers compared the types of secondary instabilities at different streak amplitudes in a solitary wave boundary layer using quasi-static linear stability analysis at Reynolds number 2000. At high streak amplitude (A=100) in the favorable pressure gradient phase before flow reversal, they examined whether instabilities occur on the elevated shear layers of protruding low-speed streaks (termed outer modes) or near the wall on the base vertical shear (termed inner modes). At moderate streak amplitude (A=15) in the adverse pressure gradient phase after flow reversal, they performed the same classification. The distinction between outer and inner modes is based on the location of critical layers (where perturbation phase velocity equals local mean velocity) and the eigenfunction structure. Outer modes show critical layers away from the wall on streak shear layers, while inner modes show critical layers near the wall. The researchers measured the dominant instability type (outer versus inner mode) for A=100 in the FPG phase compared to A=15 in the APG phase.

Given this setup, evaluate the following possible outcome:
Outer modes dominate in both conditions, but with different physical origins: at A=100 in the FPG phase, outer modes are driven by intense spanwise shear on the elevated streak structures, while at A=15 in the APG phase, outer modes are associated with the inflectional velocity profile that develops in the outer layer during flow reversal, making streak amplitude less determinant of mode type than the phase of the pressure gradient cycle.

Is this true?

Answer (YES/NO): NO